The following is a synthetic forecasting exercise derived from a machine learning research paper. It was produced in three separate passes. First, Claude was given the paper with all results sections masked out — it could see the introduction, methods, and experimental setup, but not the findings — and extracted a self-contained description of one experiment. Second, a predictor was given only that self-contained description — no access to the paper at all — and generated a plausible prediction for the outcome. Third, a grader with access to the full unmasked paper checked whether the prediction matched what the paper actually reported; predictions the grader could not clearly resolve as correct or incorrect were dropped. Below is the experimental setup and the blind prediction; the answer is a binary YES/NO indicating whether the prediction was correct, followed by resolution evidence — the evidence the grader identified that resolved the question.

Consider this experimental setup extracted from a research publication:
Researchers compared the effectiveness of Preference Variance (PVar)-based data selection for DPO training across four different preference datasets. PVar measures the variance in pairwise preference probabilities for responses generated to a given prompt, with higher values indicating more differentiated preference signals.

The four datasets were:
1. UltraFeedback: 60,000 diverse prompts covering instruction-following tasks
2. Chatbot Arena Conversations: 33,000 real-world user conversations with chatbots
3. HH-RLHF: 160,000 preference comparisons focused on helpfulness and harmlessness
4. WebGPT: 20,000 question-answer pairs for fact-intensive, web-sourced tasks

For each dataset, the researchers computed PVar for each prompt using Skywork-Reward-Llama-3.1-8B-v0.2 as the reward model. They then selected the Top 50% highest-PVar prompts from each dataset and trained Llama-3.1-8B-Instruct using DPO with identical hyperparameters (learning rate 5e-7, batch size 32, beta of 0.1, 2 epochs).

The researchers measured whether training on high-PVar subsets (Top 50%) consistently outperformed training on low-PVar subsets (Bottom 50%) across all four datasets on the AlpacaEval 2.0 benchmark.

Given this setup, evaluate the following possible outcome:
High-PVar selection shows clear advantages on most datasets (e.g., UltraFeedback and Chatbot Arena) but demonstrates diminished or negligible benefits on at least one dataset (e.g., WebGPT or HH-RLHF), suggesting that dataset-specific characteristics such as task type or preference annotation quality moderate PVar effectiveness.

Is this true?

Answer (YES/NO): NO